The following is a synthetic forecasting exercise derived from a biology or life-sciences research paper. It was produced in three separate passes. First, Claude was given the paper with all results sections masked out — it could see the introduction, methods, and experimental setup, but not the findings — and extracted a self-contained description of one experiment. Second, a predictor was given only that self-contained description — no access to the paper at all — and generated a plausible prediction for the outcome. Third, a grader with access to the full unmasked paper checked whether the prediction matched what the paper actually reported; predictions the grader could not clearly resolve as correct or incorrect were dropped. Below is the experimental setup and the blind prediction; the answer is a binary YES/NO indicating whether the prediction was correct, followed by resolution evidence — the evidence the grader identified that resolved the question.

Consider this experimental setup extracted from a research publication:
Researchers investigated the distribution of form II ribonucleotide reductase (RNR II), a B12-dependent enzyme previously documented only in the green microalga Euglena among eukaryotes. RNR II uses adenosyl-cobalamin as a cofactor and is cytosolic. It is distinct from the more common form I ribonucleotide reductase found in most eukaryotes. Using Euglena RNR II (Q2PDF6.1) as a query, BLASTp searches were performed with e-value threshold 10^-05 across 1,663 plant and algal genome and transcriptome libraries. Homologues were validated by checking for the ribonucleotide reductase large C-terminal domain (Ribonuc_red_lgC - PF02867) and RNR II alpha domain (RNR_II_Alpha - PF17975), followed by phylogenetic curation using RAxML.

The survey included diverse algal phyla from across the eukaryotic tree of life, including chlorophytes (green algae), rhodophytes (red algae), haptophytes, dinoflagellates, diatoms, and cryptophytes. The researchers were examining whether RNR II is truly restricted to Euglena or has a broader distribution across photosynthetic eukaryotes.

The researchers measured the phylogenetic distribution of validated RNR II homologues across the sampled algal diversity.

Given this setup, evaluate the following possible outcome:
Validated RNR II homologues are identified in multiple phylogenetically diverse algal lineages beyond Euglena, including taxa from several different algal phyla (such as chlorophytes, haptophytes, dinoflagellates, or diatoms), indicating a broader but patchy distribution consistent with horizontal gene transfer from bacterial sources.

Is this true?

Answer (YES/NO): YES